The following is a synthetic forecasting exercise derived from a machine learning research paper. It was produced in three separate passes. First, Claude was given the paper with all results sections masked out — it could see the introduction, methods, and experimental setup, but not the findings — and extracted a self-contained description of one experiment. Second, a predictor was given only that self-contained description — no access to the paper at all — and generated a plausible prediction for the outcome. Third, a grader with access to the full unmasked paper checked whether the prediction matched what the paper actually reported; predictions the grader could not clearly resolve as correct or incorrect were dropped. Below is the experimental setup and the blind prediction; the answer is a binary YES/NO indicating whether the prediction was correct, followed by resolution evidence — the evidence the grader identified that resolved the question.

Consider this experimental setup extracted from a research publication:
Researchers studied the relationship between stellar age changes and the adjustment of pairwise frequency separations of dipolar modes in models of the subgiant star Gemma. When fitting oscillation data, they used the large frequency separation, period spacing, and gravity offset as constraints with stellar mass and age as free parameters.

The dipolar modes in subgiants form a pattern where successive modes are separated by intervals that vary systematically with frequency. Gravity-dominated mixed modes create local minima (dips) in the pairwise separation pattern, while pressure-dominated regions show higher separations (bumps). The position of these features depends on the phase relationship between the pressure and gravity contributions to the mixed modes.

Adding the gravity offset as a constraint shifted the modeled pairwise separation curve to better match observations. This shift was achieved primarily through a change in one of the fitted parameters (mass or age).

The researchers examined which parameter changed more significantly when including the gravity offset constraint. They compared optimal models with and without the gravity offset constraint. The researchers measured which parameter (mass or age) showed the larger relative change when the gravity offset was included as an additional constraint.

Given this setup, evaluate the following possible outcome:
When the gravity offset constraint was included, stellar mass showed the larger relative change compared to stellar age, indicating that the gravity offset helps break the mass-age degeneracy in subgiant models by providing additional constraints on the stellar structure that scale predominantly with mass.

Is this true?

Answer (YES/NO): NO